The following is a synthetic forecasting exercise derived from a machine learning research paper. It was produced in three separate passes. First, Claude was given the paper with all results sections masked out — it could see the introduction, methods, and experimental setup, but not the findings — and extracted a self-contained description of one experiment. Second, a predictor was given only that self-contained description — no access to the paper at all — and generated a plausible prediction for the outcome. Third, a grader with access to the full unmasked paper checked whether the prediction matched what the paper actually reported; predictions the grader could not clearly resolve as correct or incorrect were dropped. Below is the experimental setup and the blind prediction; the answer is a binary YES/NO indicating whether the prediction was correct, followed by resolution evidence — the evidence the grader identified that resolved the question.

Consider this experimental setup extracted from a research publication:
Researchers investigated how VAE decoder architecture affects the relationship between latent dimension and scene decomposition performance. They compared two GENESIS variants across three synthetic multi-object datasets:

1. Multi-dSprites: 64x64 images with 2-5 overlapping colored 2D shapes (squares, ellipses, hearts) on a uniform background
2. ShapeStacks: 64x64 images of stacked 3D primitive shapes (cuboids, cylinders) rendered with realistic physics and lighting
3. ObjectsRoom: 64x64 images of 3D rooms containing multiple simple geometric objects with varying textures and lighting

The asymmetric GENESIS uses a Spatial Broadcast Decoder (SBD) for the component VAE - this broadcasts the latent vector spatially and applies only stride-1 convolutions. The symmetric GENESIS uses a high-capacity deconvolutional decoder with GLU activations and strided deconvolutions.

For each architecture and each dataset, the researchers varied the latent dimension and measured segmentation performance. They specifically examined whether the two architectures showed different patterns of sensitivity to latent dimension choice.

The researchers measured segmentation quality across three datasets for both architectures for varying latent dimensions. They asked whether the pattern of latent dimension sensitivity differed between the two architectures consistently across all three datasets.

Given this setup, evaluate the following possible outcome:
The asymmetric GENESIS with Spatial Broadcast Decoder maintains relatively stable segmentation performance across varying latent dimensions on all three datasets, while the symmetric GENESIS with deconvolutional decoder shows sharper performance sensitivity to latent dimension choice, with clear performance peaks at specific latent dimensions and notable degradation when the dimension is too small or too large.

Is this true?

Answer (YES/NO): YES